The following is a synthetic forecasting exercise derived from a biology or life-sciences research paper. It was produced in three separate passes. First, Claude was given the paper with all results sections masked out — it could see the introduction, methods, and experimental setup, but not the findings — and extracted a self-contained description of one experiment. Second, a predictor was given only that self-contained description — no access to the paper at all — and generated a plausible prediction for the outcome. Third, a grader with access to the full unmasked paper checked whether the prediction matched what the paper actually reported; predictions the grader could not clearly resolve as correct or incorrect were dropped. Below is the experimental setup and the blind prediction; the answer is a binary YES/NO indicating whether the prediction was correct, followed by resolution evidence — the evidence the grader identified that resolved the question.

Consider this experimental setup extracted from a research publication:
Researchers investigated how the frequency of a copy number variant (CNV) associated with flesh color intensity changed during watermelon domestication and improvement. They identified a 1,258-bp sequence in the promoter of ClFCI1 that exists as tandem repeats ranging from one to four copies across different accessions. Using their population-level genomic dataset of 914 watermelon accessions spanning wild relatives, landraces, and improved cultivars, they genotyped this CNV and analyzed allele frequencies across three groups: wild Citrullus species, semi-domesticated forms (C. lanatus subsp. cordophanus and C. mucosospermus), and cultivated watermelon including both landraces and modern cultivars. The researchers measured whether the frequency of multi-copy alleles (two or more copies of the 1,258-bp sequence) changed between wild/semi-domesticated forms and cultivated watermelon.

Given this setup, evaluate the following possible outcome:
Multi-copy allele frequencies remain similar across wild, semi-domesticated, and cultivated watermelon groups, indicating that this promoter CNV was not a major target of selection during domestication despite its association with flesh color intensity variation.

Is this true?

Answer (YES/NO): NO